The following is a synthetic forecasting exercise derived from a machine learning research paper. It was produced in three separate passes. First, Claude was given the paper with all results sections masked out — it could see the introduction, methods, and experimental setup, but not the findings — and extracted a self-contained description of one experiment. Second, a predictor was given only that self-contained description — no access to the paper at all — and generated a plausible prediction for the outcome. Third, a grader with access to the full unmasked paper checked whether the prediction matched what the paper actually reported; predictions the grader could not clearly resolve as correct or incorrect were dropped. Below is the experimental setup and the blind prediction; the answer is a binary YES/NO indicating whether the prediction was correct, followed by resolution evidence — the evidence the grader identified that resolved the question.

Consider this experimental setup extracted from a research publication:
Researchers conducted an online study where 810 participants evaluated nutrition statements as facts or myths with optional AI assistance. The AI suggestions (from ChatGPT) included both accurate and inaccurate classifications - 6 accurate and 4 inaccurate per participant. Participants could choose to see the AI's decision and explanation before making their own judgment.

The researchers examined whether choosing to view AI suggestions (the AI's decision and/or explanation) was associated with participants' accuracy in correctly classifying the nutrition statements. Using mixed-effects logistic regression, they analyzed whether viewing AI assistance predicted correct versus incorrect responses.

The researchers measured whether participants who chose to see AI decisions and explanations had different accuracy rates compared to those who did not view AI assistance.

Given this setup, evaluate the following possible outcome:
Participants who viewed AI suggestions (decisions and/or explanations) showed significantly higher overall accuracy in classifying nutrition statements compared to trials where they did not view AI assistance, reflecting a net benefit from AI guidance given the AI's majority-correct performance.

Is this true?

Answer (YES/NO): NO